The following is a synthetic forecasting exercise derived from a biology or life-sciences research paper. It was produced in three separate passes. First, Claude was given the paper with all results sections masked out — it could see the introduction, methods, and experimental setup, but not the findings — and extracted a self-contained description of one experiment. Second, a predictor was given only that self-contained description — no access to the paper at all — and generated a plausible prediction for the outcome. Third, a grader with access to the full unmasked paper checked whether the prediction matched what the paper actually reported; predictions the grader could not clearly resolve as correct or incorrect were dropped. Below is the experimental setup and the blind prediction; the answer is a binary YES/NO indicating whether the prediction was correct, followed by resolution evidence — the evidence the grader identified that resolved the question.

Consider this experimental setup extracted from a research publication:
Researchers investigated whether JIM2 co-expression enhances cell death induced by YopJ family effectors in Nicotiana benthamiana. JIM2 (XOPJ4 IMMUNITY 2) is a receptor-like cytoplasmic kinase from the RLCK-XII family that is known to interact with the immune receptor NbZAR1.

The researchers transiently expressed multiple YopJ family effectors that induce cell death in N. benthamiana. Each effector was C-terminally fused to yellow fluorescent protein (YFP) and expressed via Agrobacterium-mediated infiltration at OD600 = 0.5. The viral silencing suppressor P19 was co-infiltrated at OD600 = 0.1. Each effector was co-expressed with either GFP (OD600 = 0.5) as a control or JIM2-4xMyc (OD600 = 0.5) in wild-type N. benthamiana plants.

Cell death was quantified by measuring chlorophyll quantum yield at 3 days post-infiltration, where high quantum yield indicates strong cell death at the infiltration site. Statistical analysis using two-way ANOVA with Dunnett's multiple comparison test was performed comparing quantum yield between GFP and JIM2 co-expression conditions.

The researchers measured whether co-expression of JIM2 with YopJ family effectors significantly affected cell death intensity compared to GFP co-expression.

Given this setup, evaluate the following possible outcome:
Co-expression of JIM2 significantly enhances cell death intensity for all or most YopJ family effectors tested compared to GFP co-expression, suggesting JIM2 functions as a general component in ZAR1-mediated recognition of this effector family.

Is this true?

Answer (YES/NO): NO